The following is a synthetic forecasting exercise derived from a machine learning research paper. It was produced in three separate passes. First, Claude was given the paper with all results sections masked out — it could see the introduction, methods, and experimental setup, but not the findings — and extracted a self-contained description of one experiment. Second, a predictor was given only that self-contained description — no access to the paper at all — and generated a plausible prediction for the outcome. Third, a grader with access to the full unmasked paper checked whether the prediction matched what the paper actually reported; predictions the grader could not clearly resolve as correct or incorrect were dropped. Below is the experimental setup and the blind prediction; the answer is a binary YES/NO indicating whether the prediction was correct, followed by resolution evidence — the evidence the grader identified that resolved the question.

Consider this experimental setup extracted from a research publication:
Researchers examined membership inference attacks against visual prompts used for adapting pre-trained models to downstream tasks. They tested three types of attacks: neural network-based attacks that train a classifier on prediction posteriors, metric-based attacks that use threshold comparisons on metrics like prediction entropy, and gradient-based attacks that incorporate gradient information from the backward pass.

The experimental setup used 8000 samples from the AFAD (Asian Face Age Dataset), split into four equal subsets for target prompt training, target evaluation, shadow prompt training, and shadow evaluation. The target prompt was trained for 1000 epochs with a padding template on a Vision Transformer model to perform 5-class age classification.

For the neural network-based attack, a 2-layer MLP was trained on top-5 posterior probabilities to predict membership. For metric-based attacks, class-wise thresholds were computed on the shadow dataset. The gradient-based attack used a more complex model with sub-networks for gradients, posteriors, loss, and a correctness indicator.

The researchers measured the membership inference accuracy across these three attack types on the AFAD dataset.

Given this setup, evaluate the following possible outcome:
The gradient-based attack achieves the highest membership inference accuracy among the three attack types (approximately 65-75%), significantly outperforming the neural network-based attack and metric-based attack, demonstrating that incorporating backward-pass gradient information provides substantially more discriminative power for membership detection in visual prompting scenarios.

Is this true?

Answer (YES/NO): NO